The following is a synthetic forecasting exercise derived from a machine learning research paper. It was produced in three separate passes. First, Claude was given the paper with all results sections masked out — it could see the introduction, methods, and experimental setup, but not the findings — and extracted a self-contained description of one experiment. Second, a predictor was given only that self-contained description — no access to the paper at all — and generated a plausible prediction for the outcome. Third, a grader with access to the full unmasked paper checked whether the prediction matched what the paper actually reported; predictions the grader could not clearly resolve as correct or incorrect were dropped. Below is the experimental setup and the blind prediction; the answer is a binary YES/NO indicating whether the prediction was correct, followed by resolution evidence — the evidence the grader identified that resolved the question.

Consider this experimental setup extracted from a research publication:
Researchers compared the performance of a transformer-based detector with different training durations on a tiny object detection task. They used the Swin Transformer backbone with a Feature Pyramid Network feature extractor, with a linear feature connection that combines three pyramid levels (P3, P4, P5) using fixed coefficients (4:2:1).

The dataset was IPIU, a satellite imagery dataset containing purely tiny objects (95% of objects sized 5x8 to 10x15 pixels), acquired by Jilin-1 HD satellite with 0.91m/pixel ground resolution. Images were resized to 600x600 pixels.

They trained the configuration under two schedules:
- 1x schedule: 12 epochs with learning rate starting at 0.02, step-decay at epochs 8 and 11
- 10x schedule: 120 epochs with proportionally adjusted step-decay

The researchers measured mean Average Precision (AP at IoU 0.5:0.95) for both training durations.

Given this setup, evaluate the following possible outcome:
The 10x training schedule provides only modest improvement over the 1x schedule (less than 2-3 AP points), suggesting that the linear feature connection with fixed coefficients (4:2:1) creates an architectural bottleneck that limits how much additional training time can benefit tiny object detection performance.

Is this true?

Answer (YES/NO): NO